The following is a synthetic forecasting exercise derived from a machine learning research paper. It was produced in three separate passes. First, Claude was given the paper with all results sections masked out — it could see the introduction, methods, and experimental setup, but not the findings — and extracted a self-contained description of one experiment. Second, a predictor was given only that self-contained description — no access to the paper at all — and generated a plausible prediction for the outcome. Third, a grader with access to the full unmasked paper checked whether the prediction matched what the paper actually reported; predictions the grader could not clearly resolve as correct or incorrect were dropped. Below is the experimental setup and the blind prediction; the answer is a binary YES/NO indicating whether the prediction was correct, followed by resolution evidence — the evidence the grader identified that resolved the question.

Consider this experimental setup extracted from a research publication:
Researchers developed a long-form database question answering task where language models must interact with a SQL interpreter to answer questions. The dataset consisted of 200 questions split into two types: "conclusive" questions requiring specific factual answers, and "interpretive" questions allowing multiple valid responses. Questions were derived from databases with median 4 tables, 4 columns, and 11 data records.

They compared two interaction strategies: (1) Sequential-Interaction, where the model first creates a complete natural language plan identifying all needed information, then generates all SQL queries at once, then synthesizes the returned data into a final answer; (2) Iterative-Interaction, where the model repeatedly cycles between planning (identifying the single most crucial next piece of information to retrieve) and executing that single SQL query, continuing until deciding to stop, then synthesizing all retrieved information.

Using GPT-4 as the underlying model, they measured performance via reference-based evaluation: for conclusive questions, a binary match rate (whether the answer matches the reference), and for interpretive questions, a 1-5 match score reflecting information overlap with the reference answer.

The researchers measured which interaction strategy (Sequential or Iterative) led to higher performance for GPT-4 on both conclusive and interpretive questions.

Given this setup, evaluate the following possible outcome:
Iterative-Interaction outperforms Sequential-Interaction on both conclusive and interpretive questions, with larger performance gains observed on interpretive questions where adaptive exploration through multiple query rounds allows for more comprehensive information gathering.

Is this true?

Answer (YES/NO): NO